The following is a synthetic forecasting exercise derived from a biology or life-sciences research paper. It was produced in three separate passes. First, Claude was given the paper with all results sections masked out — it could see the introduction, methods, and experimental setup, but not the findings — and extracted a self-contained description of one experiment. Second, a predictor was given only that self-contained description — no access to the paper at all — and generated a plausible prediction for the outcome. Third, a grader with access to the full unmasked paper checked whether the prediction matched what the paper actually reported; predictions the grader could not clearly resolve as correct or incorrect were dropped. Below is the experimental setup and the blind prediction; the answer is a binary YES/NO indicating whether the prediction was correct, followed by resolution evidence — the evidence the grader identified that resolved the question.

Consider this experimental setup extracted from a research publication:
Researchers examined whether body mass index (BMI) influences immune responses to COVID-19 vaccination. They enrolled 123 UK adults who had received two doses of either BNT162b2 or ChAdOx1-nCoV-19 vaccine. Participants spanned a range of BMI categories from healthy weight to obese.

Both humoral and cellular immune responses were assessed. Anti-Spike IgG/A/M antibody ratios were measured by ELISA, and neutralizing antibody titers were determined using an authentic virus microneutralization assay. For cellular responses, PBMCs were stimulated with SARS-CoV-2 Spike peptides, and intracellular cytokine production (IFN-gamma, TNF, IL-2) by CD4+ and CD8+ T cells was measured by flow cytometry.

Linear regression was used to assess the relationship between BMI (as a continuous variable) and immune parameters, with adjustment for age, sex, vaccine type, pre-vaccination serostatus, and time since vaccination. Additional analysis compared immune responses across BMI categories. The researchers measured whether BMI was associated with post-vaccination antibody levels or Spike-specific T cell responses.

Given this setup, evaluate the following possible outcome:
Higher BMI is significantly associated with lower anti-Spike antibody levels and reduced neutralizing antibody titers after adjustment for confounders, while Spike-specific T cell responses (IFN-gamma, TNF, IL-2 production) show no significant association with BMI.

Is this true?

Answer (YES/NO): NO